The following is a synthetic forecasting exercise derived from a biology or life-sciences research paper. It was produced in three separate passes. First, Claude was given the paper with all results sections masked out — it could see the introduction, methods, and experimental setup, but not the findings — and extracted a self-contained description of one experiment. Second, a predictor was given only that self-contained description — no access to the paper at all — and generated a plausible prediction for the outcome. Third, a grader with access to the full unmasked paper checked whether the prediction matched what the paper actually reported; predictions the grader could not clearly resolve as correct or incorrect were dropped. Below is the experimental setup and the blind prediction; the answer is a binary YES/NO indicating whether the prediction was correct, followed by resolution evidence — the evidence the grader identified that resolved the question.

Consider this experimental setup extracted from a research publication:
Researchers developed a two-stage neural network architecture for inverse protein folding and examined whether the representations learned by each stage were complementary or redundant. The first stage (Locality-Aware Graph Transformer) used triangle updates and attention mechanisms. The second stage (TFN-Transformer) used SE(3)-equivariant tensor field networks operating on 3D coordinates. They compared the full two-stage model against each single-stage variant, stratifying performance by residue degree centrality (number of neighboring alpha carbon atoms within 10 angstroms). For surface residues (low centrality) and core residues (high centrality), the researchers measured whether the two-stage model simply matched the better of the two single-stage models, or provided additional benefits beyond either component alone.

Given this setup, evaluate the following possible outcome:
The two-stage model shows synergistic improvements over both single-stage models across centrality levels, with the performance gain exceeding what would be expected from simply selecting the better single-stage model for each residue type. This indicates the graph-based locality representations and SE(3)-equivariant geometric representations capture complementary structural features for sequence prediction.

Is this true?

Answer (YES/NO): YES